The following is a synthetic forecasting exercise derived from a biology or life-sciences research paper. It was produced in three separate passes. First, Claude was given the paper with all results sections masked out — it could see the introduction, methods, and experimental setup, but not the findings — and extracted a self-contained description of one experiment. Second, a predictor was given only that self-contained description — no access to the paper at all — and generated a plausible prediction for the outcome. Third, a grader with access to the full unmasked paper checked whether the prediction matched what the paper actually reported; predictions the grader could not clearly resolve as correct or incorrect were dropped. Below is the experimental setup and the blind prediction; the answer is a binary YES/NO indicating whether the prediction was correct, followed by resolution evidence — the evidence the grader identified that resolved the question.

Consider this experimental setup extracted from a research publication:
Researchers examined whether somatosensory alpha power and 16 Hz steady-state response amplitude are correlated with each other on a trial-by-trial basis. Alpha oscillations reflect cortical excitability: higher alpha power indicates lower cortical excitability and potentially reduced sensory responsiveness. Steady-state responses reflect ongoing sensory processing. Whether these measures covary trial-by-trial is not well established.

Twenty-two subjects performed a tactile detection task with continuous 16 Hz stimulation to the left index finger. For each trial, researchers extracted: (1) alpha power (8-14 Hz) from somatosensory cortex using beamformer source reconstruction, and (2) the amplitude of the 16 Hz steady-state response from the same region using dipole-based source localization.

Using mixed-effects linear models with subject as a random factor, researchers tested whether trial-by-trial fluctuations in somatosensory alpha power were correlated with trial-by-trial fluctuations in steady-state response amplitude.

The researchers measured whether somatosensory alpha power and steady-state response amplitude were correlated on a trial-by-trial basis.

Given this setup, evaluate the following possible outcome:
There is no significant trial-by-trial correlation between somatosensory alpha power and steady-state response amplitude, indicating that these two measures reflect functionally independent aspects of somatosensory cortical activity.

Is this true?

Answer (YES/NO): NO